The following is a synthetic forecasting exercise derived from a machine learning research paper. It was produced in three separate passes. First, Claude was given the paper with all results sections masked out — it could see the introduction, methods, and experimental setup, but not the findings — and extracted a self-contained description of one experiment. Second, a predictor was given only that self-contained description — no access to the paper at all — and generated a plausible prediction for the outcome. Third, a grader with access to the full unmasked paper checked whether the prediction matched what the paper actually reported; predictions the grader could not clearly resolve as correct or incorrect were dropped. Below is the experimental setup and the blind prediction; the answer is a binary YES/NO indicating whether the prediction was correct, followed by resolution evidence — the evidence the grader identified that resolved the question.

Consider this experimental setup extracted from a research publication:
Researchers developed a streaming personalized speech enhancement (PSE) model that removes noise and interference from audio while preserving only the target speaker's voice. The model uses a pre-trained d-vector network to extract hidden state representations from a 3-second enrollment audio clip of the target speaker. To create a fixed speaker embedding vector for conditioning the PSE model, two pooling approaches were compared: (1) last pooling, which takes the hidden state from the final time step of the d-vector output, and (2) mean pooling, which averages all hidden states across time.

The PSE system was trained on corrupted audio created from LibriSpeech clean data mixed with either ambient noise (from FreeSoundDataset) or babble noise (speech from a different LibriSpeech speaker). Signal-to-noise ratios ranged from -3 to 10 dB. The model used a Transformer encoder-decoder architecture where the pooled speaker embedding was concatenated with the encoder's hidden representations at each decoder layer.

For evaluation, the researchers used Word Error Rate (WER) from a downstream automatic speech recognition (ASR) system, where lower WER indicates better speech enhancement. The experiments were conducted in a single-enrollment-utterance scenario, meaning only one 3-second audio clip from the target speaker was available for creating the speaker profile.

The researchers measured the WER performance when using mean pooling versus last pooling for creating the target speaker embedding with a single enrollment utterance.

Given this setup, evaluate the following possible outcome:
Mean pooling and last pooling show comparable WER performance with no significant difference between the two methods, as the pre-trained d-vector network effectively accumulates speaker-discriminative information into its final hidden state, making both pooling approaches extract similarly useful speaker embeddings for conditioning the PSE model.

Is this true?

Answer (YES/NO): NO